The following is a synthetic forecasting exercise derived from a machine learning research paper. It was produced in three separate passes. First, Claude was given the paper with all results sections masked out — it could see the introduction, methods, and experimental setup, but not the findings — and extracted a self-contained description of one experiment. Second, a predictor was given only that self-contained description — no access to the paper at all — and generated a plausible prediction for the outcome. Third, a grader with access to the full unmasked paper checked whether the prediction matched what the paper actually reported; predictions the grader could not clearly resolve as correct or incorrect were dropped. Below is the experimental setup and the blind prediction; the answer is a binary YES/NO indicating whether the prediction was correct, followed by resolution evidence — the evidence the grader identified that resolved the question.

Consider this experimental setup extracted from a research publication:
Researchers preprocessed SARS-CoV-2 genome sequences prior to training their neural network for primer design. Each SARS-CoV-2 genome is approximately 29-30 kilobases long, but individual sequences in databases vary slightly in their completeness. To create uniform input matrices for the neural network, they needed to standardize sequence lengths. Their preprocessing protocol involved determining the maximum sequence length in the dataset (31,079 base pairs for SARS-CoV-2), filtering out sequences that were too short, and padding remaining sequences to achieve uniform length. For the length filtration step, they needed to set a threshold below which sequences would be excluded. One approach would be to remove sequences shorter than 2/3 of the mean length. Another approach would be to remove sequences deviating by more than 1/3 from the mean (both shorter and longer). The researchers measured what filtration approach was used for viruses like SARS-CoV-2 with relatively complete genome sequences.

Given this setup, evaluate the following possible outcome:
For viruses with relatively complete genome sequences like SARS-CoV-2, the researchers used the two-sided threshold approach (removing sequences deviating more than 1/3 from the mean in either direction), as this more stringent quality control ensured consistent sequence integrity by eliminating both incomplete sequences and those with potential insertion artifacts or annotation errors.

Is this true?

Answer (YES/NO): NO